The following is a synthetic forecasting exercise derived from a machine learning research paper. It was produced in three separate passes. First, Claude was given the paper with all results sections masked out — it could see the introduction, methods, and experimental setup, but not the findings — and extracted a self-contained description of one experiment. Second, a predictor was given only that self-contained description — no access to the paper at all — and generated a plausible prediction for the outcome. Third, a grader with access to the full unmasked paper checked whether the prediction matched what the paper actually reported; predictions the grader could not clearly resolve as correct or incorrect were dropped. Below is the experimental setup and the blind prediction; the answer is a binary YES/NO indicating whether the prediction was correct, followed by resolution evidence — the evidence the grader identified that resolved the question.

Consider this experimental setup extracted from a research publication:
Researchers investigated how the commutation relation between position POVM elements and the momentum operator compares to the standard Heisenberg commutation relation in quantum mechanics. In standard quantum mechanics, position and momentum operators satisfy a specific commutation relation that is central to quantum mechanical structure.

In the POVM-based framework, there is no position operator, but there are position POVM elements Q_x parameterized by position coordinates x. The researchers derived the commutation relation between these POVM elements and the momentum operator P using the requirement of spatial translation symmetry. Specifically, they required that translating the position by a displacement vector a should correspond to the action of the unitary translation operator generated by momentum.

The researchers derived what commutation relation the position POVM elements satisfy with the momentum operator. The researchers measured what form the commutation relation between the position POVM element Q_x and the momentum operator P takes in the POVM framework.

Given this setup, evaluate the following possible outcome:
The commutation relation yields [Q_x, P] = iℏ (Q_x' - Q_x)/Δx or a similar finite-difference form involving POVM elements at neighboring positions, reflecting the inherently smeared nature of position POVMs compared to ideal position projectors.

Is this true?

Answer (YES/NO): NO